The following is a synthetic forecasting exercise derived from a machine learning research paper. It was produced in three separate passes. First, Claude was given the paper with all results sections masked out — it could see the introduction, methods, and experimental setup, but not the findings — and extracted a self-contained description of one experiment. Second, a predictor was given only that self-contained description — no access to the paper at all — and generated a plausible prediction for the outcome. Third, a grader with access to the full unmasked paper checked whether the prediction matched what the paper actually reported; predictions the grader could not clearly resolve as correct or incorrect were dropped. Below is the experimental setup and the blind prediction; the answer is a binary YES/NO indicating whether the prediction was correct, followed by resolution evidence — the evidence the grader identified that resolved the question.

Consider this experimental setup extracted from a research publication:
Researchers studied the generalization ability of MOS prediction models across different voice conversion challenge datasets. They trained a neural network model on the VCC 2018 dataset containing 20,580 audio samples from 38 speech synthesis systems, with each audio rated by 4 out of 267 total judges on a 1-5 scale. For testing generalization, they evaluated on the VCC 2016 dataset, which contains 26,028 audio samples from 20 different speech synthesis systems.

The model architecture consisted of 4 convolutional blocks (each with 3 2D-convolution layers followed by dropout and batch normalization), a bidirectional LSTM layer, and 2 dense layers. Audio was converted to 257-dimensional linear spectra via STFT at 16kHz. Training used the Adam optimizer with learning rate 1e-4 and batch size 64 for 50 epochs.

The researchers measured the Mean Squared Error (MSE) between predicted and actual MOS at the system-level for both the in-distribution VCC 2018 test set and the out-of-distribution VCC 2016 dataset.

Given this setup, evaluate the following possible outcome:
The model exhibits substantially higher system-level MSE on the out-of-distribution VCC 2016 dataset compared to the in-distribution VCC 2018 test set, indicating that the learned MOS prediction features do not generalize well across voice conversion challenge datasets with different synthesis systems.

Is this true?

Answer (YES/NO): NO